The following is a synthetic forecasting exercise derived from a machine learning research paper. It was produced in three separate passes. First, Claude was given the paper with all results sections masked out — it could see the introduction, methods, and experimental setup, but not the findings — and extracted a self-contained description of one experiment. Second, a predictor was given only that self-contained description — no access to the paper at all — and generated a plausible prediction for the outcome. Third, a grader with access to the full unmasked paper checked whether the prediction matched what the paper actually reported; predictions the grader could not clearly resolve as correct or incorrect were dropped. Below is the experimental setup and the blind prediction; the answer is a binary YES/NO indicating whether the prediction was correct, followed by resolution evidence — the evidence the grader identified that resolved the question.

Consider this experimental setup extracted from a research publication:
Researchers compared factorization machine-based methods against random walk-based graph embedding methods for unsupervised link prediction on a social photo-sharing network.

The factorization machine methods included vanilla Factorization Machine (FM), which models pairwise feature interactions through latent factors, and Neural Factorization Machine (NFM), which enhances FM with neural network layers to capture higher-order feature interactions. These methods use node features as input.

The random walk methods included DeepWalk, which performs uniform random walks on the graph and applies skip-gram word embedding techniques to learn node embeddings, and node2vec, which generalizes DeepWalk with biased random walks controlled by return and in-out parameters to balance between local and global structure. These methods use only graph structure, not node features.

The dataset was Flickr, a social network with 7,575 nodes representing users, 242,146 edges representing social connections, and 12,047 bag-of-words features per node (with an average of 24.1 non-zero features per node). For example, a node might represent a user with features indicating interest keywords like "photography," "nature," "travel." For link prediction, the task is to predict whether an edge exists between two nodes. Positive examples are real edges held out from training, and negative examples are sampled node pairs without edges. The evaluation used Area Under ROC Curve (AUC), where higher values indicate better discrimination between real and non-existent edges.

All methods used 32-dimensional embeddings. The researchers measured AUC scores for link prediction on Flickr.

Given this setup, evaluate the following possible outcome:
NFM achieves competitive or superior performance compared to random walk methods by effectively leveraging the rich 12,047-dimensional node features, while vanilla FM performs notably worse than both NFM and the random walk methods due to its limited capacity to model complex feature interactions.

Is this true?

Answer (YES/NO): NO